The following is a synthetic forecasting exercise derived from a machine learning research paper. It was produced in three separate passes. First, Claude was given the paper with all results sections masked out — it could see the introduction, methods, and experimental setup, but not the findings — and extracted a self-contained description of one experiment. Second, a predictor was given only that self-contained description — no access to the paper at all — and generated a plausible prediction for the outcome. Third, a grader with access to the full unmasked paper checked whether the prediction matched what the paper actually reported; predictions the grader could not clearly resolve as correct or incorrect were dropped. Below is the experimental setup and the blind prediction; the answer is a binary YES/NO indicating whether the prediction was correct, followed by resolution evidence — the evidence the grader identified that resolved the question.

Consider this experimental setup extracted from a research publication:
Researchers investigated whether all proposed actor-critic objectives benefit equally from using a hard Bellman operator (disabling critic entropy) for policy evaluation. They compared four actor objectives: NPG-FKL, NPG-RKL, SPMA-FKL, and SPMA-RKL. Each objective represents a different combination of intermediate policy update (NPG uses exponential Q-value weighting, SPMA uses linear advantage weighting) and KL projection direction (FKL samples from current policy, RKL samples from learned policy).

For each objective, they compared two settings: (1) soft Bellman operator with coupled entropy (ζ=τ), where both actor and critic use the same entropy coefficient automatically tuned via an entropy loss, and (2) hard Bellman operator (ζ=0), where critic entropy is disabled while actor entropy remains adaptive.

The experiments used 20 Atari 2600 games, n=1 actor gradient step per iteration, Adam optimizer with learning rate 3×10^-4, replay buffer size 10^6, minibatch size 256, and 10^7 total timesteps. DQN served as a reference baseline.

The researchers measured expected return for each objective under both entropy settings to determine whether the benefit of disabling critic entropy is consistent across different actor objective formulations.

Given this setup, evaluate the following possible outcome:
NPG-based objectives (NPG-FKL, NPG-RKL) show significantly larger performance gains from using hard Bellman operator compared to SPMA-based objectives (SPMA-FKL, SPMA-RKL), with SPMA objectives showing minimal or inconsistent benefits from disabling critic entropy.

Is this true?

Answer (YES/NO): NO